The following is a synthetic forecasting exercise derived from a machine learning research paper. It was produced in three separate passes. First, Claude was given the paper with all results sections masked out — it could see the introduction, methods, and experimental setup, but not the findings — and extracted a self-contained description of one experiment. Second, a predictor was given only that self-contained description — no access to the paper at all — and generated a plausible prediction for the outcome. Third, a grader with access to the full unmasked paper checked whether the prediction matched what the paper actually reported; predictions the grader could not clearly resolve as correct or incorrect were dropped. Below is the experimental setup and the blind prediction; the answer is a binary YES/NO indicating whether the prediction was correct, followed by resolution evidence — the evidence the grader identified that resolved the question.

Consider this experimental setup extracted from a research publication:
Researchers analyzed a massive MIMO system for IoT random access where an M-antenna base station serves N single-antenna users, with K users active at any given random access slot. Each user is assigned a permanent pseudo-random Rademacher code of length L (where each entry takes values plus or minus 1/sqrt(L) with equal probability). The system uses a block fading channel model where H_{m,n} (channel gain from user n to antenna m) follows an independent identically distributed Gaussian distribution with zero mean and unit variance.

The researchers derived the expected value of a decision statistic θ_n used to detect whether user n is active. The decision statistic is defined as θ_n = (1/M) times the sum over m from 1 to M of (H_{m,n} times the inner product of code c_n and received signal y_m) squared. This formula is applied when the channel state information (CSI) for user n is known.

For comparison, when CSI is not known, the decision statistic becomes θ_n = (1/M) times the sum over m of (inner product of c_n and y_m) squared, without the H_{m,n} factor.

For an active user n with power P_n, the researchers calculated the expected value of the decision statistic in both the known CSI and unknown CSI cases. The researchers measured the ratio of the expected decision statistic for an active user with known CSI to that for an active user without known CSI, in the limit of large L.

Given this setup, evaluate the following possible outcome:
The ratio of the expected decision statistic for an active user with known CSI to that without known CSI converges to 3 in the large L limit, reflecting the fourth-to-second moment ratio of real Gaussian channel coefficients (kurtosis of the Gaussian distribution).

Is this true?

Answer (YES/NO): YES